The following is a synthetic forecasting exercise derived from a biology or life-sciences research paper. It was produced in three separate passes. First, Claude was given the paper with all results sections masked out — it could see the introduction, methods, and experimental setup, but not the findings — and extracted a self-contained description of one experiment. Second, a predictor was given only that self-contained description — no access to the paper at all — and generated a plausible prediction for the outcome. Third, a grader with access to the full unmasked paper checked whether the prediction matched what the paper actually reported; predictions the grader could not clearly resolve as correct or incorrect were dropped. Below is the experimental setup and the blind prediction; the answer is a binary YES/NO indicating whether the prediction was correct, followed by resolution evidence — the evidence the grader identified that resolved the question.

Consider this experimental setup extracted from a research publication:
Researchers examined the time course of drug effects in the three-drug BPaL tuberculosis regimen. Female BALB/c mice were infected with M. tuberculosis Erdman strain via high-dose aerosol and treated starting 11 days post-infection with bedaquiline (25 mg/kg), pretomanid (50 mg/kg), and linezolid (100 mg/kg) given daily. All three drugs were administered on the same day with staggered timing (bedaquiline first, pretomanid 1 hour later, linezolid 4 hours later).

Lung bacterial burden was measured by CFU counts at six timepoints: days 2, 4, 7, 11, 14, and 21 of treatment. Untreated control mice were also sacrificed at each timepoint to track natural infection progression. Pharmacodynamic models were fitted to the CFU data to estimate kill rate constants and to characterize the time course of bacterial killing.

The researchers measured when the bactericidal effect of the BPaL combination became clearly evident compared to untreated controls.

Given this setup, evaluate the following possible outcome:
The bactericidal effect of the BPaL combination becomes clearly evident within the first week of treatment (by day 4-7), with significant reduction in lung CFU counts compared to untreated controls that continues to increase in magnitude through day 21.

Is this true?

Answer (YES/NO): YES